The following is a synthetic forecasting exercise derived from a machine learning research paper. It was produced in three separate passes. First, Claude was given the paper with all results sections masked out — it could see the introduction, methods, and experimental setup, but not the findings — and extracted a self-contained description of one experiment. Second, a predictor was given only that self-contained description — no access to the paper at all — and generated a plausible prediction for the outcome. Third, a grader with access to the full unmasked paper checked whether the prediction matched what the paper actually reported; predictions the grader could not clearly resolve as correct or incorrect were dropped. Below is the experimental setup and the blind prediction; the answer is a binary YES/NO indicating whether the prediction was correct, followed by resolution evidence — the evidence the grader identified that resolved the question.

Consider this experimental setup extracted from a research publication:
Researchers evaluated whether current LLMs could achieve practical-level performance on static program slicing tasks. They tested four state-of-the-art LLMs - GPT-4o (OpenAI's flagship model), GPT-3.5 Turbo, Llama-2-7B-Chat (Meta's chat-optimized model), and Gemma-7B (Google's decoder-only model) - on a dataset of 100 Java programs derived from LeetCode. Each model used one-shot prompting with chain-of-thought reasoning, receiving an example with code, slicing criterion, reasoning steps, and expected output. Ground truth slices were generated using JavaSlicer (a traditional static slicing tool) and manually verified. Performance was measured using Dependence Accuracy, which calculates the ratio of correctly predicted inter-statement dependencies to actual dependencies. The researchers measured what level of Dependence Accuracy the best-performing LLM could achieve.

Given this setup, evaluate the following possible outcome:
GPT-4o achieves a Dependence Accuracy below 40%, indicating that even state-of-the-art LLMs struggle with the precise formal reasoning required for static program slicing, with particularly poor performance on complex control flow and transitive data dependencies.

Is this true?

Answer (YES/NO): NO